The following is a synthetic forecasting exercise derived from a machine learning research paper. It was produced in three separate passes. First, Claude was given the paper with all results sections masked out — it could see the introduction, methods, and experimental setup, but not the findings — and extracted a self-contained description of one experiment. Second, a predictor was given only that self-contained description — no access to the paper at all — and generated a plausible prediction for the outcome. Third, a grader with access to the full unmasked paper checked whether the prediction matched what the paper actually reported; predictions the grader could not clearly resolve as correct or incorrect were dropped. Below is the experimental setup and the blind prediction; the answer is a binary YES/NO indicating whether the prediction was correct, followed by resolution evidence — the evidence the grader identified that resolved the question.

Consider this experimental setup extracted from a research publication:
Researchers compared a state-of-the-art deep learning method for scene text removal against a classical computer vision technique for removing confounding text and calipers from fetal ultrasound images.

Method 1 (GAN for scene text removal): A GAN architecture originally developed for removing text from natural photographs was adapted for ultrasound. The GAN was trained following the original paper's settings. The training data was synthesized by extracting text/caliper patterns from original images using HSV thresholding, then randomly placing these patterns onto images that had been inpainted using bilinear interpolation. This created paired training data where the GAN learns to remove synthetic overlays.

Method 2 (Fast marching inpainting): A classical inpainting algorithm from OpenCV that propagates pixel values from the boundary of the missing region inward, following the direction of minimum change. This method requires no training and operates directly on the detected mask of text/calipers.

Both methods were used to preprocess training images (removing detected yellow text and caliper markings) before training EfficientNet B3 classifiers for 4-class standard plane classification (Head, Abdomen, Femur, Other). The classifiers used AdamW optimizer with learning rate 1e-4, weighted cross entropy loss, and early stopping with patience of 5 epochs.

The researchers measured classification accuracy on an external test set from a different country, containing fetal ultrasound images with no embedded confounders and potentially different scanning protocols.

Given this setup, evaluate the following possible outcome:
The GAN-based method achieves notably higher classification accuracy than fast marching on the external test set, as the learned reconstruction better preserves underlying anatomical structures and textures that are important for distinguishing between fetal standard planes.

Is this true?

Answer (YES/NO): NO